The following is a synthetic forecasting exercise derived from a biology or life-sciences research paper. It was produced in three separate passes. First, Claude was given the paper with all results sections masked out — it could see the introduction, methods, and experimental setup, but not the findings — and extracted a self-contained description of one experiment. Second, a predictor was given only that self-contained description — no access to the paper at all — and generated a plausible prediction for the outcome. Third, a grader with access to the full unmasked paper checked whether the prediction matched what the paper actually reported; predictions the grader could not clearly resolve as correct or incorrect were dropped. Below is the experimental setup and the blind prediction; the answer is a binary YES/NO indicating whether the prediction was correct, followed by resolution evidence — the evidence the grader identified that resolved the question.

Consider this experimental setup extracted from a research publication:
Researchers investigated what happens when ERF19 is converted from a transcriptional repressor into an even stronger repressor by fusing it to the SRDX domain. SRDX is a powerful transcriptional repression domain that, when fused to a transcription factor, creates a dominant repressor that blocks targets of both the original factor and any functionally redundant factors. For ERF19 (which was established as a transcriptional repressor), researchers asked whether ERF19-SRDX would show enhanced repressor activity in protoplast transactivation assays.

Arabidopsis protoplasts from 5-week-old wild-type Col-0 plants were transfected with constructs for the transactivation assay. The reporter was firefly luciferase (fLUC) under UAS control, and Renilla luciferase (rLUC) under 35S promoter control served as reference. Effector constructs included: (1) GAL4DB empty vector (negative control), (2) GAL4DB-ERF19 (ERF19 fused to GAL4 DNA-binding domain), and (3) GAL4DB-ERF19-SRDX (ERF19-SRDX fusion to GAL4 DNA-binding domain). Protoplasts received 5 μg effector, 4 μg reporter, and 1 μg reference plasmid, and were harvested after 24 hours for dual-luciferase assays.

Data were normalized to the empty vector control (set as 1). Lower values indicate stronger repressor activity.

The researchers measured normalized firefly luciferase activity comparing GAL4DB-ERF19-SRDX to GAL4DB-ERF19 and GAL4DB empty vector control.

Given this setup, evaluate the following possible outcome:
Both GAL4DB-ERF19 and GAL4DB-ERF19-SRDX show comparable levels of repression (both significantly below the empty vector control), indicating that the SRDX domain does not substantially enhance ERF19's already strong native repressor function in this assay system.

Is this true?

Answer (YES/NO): NO